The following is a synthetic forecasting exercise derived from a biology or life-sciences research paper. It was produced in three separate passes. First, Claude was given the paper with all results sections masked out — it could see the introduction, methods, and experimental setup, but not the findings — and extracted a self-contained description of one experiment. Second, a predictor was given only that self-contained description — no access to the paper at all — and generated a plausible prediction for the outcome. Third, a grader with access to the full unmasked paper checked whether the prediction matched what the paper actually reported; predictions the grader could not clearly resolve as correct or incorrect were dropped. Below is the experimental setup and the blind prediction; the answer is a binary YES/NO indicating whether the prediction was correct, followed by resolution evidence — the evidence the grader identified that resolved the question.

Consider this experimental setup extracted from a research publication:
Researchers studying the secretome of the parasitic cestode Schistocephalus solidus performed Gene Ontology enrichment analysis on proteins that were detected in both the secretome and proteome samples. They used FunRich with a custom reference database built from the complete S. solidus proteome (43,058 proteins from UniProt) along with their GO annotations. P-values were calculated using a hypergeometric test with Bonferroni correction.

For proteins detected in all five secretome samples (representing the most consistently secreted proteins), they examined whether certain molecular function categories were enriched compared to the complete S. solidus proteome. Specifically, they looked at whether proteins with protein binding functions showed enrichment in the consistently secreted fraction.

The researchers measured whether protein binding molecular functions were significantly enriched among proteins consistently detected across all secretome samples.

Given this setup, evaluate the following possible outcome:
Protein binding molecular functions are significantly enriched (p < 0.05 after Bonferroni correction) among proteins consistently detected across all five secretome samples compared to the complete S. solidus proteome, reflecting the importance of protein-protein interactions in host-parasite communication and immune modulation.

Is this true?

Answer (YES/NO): NO